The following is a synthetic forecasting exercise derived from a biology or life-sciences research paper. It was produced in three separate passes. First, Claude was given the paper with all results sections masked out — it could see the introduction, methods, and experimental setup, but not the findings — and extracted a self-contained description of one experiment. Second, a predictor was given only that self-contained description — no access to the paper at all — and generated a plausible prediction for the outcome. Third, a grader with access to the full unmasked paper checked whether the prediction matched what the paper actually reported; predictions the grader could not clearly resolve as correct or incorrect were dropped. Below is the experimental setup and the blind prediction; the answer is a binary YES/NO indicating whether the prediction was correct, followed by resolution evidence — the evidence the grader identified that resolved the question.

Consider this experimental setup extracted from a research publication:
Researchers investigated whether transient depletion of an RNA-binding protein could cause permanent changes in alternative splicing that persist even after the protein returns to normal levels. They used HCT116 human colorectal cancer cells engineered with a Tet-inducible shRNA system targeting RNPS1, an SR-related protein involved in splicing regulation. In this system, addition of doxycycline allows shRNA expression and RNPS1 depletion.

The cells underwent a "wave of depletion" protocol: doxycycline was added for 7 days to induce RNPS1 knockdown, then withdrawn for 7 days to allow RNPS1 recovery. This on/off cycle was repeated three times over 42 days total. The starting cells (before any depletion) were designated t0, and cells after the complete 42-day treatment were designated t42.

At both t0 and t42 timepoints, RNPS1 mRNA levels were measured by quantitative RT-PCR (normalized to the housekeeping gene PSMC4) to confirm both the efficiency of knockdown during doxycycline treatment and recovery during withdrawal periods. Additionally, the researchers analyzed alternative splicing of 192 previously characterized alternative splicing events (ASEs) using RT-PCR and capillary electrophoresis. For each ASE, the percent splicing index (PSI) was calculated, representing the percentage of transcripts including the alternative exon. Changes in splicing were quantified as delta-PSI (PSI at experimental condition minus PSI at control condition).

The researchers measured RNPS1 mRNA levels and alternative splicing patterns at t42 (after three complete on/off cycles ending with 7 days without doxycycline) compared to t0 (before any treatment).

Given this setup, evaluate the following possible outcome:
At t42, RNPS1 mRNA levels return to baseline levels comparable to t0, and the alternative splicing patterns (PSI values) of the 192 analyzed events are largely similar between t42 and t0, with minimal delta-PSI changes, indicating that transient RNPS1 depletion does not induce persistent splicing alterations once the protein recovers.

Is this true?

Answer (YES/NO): NO